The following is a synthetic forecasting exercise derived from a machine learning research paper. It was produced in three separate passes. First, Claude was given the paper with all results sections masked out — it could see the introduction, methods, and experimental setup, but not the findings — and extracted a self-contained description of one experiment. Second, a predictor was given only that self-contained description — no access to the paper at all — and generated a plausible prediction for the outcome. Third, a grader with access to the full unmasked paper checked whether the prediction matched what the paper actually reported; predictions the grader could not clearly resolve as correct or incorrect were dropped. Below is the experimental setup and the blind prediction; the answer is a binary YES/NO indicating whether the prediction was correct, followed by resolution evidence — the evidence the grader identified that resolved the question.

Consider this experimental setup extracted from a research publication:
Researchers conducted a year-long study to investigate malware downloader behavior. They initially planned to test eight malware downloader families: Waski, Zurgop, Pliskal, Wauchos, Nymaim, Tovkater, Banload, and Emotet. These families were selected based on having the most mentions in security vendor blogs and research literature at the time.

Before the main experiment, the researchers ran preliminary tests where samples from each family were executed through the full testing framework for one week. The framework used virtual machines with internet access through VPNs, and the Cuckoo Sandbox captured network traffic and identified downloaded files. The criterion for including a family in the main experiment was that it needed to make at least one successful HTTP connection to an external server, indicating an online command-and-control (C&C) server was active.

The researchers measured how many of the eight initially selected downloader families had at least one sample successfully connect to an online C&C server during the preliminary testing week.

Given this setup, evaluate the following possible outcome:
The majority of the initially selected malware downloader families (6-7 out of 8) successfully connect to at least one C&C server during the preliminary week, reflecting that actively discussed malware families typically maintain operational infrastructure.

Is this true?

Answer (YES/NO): NO